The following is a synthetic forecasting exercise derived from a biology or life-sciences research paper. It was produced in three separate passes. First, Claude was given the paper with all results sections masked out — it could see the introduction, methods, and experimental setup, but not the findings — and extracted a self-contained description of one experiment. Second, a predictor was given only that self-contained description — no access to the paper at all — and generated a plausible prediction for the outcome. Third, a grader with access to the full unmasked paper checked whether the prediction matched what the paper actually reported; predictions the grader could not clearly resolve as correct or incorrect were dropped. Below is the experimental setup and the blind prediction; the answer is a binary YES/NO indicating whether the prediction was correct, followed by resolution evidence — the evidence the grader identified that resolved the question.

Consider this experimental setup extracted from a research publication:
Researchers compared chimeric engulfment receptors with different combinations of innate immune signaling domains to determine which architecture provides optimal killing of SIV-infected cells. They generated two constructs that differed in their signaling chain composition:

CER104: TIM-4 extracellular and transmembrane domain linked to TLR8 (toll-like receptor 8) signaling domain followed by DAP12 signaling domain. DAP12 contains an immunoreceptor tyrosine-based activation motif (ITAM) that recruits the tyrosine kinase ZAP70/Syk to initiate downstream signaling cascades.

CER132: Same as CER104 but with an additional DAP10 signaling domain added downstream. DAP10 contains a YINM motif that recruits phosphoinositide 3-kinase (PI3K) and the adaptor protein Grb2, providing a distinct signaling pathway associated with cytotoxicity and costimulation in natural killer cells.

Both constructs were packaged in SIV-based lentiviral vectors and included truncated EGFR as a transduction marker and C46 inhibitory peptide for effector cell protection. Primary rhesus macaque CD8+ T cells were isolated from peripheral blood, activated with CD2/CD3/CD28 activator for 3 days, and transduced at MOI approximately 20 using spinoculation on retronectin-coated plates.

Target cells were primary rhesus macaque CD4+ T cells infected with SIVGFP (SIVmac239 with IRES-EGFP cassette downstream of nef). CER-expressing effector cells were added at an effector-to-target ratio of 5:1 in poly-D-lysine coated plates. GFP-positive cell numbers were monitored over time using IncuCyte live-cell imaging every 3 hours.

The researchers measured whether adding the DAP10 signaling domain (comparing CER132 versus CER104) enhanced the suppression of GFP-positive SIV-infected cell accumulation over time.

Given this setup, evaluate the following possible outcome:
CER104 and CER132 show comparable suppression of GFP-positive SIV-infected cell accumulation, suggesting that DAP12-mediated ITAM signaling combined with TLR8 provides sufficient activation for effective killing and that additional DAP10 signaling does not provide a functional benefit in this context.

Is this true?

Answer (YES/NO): NO